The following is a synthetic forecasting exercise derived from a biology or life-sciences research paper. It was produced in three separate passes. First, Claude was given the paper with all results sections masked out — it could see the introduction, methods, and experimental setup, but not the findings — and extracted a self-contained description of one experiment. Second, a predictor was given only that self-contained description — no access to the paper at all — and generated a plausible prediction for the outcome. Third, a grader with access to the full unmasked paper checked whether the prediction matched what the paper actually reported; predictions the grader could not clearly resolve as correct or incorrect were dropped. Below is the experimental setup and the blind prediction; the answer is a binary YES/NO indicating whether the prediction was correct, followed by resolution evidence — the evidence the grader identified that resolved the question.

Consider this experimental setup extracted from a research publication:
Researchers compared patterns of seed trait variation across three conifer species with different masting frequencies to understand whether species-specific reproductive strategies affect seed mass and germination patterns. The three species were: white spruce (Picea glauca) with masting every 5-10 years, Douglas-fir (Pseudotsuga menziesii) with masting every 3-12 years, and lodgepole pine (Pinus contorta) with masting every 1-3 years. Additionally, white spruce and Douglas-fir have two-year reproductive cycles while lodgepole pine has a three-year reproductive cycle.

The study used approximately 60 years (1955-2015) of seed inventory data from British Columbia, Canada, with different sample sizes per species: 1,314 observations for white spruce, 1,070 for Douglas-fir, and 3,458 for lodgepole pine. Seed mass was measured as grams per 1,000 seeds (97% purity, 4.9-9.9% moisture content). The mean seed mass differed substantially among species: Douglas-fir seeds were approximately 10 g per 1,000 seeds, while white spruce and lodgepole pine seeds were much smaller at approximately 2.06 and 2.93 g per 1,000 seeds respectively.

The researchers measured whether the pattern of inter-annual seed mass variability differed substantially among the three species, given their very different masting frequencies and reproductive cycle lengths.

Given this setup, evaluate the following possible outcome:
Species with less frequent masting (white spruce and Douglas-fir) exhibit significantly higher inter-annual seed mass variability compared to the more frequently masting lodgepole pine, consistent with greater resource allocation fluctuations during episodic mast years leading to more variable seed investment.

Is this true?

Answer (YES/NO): NO